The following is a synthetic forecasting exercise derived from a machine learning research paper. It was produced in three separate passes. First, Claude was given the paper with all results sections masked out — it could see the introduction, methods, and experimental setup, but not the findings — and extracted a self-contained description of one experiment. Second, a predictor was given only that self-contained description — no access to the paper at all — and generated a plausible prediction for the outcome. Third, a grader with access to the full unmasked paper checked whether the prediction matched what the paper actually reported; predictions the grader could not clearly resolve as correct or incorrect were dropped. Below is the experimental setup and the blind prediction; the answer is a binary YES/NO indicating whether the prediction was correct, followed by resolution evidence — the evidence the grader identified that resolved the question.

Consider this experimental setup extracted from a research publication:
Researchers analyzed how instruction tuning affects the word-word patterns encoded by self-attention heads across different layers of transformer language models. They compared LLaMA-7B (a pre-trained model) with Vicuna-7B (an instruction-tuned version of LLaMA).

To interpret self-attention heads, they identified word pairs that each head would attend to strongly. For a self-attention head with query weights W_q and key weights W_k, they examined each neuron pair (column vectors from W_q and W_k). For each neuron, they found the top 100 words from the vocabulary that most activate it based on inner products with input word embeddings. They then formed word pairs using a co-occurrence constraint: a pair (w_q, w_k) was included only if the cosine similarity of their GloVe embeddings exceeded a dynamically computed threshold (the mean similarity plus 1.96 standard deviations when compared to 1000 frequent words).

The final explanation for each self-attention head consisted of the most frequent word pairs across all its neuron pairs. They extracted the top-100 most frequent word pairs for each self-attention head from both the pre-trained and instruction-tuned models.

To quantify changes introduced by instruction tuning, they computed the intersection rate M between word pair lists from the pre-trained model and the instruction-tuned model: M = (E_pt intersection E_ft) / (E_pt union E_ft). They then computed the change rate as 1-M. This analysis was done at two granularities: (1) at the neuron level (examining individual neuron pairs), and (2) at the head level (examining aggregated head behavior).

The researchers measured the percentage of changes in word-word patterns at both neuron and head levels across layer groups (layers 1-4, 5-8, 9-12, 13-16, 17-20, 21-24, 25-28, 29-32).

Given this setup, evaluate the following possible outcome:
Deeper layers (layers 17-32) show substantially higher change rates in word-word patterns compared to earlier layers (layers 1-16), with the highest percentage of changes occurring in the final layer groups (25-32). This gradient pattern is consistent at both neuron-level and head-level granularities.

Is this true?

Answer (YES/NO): NO